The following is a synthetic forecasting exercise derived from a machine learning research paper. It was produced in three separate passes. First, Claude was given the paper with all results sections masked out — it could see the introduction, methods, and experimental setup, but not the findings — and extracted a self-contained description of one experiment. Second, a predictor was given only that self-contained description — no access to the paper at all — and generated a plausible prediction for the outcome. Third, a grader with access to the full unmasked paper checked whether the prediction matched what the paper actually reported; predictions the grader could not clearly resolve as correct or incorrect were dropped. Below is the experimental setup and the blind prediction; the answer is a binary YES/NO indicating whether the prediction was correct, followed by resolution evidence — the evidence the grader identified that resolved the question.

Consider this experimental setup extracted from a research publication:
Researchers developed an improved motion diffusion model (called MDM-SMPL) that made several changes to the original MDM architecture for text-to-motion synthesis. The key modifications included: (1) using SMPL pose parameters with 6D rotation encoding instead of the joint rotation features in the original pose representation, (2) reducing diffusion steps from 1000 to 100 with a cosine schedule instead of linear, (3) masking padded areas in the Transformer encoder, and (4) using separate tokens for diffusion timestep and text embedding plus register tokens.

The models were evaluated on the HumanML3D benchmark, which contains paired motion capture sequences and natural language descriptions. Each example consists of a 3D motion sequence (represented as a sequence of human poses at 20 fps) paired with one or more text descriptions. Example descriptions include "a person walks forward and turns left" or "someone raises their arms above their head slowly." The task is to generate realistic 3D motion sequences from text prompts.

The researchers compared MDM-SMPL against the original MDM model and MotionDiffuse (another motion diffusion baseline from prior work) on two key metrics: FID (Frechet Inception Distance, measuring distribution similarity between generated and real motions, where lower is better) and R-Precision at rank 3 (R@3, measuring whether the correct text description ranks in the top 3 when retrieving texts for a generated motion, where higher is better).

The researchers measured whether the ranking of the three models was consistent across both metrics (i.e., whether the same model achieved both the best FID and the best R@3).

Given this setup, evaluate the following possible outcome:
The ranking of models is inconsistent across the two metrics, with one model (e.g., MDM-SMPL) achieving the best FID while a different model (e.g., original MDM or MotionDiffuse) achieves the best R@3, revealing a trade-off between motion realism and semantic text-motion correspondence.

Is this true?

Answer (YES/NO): YES